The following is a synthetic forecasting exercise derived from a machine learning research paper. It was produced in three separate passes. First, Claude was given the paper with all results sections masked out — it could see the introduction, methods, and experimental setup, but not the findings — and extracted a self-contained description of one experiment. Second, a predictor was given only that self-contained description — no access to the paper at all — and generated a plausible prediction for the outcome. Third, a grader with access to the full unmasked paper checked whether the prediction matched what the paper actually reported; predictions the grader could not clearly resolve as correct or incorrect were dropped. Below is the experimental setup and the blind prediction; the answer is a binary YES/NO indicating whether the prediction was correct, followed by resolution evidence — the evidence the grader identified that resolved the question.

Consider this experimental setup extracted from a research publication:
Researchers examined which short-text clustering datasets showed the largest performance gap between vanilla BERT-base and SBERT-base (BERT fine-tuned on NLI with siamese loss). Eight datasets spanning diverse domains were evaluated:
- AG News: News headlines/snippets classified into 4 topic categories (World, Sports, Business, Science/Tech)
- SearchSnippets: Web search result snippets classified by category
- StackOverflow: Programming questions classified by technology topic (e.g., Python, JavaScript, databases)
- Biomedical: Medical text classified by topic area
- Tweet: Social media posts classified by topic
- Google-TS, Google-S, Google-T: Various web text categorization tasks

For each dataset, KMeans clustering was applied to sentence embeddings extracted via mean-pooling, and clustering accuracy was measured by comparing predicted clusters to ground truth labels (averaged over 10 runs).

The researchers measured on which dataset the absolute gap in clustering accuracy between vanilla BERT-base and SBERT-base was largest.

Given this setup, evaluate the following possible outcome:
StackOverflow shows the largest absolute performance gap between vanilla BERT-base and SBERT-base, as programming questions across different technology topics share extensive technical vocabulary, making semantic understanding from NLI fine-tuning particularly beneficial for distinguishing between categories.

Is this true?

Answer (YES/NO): NO